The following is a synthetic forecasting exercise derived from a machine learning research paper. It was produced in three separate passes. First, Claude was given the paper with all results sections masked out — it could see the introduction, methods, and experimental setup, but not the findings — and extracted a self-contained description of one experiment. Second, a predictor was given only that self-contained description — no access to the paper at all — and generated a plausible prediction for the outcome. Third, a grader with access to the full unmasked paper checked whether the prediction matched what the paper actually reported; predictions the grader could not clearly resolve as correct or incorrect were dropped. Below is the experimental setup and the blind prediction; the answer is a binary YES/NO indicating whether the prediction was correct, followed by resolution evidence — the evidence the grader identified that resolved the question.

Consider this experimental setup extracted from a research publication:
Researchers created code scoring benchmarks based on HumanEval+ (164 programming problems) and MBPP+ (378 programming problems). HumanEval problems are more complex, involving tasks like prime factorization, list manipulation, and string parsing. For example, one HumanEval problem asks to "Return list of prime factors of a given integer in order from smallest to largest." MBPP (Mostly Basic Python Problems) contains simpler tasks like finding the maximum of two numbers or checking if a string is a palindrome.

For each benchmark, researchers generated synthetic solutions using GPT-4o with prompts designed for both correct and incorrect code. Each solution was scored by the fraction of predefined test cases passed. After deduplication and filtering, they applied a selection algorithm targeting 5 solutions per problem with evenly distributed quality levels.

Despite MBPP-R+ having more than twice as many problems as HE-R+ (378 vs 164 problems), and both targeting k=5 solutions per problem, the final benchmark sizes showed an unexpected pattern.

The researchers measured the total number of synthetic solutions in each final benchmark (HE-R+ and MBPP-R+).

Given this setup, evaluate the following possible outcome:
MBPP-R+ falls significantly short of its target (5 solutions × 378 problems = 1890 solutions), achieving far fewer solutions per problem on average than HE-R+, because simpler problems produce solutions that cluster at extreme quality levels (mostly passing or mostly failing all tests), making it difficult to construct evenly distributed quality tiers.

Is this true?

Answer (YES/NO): YES